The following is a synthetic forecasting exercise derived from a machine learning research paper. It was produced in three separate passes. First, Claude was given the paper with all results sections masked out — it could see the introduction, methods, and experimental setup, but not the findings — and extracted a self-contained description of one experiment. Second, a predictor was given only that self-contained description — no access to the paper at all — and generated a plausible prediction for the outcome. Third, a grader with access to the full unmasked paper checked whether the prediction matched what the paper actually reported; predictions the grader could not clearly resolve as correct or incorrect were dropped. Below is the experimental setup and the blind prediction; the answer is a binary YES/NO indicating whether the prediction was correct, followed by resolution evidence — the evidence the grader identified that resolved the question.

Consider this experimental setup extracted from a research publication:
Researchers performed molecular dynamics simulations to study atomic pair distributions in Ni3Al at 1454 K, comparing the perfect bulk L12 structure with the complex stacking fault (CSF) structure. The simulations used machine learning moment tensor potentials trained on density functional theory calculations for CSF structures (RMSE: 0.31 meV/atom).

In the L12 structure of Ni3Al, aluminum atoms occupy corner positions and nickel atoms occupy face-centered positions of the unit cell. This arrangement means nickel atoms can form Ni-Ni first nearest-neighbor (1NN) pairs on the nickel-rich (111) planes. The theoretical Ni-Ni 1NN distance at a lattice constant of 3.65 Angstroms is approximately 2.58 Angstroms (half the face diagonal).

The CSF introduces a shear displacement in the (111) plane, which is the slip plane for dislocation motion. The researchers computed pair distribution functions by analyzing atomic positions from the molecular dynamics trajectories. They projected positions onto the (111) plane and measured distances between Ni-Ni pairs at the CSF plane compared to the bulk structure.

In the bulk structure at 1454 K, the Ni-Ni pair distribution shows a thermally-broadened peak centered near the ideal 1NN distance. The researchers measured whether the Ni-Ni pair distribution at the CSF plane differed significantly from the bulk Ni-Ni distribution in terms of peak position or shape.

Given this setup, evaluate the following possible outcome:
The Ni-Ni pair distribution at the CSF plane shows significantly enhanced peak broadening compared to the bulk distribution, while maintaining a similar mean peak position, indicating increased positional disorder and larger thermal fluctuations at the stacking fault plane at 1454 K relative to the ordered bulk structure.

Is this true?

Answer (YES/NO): NO